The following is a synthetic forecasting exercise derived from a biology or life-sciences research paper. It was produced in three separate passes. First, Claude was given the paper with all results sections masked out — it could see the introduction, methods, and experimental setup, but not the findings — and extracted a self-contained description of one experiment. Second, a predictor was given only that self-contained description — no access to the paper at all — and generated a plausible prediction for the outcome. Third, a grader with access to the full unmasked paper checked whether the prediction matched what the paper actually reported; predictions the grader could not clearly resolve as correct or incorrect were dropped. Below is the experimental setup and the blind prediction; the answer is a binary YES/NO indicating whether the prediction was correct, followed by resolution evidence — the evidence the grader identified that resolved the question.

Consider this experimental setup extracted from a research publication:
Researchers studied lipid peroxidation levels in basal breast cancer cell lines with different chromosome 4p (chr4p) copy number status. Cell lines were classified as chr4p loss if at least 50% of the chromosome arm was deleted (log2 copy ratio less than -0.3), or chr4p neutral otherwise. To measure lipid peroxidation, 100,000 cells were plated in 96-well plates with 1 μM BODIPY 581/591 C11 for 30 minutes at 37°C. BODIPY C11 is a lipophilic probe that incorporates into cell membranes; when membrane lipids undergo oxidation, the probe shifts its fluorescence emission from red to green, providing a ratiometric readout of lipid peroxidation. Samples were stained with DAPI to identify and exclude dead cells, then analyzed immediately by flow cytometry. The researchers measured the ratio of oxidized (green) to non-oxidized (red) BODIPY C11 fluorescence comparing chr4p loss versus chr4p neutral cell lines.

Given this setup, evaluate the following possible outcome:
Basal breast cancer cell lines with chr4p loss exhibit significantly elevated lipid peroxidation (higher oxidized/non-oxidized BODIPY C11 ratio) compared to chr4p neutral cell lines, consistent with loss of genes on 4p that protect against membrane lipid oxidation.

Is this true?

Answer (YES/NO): YES